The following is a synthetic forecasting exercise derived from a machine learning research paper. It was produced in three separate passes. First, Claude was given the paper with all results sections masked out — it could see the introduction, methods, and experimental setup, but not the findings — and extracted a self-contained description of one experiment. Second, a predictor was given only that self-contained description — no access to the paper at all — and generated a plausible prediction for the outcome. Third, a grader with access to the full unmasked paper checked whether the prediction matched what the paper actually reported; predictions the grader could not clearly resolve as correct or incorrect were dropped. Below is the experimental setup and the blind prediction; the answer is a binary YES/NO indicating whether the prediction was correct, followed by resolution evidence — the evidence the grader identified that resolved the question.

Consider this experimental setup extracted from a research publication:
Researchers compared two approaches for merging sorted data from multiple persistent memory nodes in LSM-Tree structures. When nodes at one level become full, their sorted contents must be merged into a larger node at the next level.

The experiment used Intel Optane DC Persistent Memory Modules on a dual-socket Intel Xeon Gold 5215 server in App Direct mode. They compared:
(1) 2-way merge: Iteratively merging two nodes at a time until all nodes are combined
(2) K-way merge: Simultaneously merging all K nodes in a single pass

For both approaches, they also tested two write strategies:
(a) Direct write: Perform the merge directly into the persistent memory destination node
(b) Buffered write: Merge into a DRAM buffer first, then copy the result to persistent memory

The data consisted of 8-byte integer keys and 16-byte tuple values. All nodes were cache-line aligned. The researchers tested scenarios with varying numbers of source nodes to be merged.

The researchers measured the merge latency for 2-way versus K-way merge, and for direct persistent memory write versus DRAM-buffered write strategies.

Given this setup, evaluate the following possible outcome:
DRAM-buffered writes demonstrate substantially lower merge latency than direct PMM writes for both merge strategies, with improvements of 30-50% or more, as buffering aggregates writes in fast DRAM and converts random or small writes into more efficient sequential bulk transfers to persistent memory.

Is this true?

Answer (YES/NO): NO